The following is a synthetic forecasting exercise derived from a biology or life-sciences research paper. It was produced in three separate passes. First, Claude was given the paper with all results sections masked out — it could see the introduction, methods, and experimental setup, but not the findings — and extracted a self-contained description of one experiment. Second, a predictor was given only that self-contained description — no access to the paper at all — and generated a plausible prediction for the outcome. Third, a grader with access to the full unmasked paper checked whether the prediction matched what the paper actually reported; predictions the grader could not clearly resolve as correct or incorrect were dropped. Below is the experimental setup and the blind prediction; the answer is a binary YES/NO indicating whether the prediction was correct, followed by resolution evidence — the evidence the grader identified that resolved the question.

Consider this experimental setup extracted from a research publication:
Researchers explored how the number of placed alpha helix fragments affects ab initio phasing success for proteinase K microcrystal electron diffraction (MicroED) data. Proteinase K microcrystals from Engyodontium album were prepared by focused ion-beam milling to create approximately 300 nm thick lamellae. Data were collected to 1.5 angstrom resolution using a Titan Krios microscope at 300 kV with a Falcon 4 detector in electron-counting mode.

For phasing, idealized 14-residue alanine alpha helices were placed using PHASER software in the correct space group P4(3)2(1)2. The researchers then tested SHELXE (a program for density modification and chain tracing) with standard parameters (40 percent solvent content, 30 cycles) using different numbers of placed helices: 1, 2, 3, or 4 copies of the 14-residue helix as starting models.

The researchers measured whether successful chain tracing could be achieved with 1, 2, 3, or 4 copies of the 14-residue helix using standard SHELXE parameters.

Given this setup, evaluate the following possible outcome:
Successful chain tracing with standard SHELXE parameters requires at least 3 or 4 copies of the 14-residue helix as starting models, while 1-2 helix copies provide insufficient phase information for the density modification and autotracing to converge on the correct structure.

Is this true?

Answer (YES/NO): NO